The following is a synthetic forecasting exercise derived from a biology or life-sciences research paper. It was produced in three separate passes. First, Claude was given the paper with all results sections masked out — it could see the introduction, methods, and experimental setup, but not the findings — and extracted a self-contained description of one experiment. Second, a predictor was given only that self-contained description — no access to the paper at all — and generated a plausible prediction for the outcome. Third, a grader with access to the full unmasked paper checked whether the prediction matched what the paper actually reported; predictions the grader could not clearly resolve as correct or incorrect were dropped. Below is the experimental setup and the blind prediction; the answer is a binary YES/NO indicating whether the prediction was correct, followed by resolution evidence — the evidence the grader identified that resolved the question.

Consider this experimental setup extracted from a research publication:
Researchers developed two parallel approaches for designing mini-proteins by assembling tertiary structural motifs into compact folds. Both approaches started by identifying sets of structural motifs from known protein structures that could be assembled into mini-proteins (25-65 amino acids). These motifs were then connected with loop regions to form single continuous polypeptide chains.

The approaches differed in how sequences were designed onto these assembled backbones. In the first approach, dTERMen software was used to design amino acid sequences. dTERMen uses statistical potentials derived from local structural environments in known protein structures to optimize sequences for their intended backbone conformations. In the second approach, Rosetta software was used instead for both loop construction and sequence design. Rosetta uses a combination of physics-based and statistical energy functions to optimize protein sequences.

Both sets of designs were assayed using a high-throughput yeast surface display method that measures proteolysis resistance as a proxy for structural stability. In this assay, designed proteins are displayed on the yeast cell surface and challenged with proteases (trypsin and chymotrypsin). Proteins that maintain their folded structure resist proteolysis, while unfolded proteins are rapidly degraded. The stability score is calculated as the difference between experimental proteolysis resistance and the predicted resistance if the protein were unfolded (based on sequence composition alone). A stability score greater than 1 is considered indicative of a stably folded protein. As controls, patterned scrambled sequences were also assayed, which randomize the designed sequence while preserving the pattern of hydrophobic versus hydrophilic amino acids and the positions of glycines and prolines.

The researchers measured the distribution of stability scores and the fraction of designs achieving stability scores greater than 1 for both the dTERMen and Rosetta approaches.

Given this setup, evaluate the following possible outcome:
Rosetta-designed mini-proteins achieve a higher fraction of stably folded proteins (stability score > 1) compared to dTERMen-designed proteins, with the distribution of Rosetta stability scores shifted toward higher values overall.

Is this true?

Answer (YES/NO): NO